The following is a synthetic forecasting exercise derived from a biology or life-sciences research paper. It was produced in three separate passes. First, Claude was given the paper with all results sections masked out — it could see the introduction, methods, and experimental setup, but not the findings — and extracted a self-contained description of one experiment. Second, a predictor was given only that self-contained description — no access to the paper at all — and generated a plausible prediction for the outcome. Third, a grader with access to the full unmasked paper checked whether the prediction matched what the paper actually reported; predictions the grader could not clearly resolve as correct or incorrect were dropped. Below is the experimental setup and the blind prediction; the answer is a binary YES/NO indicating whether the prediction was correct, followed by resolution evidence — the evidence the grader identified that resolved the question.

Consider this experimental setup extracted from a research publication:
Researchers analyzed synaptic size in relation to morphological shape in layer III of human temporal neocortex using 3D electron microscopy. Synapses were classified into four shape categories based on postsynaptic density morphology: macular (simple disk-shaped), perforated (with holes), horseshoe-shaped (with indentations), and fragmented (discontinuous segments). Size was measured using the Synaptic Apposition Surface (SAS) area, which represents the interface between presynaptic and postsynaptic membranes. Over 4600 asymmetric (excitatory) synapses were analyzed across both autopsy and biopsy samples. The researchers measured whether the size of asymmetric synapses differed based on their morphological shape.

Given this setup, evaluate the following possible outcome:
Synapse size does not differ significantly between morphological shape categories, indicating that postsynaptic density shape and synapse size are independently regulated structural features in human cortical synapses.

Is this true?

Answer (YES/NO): NO